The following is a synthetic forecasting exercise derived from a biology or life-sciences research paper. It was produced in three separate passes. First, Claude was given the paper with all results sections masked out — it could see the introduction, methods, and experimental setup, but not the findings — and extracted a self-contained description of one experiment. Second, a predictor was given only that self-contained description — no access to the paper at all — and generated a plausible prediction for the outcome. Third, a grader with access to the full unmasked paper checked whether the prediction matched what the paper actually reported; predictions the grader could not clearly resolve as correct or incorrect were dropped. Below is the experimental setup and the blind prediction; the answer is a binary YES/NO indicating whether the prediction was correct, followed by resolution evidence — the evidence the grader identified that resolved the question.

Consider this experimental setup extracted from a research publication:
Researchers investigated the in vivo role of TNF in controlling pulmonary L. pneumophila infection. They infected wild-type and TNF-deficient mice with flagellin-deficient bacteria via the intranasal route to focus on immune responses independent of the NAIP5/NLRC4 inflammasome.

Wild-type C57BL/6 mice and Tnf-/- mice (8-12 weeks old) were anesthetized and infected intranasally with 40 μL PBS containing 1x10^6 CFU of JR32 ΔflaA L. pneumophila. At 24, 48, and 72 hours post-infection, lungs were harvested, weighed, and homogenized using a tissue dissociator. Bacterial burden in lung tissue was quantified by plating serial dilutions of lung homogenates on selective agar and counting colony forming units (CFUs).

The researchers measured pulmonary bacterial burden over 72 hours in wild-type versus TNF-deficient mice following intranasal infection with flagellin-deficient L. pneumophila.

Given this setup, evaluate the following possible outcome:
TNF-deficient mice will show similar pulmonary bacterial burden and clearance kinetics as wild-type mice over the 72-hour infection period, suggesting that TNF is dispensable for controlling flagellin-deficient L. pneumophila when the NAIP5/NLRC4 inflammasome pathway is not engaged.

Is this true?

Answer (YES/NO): NO